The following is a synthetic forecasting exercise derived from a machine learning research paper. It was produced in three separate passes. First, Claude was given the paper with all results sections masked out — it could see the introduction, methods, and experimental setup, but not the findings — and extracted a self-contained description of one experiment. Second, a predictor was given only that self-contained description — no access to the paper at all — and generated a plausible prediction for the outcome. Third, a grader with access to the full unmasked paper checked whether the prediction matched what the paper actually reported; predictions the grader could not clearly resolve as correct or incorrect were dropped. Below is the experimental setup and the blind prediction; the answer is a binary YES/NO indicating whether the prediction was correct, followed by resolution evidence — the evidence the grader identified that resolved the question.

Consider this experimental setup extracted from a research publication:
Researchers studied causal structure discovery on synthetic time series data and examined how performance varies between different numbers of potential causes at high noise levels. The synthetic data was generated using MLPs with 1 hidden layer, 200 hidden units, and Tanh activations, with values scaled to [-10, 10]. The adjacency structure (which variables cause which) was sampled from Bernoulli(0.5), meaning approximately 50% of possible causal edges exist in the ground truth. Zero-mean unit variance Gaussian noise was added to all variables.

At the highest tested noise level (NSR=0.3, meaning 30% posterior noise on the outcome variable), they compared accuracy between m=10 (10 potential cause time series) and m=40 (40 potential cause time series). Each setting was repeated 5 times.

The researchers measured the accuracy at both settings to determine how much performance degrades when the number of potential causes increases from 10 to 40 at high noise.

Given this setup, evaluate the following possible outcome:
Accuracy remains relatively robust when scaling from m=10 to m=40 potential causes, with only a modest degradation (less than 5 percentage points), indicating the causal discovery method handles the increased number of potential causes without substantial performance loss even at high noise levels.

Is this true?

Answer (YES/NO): NO